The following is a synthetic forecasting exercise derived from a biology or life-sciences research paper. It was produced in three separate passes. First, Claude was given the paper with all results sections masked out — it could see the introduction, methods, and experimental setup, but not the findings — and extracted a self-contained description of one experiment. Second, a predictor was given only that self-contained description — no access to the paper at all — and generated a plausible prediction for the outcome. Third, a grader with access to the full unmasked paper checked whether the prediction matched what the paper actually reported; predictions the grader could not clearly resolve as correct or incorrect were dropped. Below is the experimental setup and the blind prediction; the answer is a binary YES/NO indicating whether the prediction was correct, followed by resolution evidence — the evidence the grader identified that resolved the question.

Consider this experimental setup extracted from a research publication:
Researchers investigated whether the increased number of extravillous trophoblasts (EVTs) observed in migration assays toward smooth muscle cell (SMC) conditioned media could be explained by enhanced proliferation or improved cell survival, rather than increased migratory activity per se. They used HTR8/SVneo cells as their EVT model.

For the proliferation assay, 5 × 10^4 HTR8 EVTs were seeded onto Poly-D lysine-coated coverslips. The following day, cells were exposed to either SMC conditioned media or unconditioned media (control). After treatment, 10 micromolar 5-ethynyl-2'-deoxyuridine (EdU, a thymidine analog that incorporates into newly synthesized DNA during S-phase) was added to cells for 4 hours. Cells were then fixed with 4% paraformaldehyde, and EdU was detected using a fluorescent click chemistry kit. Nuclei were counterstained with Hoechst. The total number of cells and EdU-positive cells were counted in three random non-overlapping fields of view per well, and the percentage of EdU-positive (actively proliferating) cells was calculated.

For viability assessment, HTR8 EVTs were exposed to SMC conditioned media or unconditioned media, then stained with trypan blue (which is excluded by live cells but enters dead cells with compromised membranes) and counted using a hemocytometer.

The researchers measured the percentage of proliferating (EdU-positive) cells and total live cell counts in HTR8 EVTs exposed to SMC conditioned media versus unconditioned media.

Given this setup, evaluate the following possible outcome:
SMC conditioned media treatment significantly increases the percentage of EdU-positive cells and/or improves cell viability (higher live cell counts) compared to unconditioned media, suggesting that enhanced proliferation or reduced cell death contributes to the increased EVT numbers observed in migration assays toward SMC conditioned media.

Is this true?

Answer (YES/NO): NO